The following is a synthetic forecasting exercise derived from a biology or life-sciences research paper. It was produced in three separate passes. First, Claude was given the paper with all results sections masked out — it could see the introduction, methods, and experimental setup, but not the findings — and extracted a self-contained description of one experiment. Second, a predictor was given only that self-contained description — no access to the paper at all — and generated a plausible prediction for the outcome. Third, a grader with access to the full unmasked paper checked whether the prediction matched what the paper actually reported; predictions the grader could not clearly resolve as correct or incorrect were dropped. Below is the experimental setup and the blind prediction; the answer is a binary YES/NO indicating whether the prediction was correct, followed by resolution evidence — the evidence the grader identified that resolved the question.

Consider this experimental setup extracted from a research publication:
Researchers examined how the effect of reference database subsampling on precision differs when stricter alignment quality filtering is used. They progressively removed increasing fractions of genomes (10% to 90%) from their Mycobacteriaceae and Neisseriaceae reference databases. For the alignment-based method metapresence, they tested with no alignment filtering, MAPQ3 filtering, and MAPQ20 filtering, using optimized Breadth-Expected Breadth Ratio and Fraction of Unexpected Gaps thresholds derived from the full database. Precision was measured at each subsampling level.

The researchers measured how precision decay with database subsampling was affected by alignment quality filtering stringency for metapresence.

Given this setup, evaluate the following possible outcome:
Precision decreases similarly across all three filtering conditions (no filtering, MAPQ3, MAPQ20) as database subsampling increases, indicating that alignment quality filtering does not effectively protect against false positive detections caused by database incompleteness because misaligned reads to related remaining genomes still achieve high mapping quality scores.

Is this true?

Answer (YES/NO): NO